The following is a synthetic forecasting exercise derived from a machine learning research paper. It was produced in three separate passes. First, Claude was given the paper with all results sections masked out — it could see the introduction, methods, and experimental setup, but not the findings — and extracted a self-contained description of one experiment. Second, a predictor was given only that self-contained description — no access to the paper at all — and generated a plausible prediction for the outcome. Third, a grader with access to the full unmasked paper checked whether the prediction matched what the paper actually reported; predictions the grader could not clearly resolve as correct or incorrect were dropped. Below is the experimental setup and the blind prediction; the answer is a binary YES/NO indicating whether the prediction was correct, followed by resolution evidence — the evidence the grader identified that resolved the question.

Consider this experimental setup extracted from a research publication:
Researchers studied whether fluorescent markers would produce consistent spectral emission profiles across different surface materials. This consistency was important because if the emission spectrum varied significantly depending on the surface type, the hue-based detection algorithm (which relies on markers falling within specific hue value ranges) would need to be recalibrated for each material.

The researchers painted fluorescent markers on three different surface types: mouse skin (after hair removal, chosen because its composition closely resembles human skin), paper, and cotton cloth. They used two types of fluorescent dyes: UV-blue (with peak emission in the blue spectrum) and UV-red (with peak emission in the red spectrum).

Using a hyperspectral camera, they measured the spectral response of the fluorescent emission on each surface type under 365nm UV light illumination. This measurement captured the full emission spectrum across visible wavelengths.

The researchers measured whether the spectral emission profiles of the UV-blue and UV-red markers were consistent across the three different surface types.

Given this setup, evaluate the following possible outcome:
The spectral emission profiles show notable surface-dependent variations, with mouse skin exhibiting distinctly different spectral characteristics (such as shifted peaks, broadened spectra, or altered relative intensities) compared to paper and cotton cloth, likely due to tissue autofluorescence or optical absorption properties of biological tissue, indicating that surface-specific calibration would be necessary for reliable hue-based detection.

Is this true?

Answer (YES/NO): NO